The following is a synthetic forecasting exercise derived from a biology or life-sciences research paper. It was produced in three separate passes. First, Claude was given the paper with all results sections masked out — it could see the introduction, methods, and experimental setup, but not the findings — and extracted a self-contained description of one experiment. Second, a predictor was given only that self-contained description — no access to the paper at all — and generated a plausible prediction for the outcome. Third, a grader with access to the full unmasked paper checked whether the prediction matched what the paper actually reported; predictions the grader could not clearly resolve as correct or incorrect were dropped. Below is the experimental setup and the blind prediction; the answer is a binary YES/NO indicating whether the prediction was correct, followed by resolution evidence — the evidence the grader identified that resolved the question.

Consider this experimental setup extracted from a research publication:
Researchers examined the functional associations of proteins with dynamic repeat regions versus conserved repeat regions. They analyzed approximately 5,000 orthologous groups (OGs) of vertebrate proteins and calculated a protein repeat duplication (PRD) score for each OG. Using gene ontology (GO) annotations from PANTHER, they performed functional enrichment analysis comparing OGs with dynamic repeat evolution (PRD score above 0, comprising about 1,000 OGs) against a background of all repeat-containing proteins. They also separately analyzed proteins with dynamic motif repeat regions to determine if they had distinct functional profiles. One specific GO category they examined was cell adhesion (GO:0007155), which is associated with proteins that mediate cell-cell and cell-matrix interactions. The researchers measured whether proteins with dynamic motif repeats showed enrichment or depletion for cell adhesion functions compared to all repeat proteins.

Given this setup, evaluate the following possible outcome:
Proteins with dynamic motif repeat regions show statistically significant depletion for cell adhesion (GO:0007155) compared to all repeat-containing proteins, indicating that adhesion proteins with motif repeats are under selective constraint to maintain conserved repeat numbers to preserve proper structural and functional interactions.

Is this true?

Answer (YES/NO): YES